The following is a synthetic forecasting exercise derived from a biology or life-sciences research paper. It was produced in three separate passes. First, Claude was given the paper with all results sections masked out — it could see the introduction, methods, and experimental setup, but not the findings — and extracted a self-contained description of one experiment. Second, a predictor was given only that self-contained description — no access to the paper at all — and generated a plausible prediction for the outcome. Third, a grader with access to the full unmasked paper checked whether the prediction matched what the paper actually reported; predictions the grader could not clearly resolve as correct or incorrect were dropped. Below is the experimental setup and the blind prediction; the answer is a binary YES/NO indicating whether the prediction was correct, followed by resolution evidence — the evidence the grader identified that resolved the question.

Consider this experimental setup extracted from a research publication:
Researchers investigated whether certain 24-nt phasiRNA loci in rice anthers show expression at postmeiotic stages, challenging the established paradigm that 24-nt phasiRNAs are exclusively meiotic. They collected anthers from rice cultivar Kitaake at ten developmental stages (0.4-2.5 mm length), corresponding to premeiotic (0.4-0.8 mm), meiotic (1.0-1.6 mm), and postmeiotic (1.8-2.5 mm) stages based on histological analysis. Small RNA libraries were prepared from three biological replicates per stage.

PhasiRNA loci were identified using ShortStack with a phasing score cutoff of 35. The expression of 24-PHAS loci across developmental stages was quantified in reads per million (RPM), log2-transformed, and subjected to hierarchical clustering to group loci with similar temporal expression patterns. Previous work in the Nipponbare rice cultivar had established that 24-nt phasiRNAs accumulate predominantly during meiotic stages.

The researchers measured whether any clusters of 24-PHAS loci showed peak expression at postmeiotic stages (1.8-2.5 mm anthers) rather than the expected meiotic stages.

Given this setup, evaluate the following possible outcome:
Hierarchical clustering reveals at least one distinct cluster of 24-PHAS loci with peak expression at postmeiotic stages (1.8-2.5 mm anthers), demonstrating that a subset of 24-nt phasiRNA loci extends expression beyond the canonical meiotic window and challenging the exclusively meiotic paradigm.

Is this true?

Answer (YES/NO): YES